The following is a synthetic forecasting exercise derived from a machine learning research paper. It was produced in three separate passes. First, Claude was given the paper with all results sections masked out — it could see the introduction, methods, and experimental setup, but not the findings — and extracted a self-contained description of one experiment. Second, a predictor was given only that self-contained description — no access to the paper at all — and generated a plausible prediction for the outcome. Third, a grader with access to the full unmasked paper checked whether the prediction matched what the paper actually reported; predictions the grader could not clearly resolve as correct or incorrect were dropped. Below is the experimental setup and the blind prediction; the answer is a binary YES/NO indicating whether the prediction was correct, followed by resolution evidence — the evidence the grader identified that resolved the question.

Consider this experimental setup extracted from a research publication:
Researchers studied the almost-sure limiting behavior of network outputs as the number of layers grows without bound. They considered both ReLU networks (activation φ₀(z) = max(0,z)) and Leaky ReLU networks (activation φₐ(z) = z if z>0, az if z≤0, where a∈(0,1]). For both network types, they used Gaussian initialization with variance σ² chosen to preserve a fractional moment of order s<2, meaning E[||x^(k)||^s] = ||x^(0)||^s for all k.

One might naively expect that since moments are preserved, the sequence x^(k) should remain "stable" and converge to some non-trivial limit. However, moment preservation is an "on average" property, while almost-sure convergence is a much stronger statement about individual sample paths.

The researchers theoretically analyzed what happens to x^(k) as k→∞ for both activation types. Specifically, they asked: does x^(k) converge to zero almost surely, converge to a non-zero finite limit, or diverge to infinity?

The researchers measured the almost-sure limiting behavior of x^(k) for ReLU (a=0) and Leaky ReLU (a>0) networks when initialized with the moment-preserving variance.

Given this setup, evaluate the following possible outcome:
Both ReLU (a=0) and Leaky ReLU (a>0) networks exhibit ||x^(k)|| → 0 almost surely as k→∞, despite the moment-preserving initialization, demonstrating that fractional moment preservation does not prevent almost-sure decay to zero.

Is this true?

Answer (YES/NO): NO